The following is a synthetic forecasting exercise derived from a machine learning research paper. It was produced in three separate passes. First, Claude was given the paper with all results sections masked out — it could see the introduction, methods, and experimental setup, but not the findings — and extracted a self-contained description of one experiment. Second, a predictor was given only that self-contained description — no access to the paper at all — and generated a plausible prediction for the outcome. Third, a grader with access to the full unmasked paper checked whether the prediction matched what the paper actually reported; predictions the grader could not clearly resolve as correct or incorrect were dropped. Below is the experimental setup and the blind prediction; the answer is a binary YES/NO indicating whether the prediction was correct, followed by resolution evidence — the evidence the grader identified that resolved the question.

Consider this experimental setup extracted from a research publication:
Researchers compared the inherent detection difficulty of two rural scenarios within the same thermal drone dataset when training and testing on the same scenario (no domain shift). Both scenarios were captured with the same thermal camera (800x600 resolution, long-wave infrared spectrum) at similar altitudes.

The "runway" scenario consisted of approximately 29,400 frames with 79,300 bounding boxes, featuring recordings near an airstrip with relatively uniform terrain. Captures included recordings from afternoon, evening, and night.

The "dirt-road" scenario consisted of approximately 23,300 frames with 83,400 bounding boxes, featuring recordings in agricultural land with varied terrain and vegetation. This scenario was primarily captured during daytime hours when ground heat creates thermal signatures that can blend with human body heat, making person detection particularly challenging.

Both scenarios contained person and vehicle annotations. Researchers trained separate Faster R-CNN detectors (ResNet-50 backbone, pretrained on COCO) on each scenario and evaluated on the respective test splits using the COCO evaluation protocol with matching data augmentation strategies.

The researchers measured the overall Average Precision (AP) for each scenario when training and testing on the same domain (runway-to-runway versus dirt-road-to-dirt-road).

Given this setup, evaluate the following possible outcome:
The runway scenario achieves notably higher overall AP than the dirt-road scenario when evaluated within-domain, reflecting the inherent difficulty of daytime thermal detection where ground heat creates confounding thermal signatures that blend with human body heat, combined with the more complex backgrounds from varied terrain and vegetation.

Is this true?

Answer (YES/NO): YES